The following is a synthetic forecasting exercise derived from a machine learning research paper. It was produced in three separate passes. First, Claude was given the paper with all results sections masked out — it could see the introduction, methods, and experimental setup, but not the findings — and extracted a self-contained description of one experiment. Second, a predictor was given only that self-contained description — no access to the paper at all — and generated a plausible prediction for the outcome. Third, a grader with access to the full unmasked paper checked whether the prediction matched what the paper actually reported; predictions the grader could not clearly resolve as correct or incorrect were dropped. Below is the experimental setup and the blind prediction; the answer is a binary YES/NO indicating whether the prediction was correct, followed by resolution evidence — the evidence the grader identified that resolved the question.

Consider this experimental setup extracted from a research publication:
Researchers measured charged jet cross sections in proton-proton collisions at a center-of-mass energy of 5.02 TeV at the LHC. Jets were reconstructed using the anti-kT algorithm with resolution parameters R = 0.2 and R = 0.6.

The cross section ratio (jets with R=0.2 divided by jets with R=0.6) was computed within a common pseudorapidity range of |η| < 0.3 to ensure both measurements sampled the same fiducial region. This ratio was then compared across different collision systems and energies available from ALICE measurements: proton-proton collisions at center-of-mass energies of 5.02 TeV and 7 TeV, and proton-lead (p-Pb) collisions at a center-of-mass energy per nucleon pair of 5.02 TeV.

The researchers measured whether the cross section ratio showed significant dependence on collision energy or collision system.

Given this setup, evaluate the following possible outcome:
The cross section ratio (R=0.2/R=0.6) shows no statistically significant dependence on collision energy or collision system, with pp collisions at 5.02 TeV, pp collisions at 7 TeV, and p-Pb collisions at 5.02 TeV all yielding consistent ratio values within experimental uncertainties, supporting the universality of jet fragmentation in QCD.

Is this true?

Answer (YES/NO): YES